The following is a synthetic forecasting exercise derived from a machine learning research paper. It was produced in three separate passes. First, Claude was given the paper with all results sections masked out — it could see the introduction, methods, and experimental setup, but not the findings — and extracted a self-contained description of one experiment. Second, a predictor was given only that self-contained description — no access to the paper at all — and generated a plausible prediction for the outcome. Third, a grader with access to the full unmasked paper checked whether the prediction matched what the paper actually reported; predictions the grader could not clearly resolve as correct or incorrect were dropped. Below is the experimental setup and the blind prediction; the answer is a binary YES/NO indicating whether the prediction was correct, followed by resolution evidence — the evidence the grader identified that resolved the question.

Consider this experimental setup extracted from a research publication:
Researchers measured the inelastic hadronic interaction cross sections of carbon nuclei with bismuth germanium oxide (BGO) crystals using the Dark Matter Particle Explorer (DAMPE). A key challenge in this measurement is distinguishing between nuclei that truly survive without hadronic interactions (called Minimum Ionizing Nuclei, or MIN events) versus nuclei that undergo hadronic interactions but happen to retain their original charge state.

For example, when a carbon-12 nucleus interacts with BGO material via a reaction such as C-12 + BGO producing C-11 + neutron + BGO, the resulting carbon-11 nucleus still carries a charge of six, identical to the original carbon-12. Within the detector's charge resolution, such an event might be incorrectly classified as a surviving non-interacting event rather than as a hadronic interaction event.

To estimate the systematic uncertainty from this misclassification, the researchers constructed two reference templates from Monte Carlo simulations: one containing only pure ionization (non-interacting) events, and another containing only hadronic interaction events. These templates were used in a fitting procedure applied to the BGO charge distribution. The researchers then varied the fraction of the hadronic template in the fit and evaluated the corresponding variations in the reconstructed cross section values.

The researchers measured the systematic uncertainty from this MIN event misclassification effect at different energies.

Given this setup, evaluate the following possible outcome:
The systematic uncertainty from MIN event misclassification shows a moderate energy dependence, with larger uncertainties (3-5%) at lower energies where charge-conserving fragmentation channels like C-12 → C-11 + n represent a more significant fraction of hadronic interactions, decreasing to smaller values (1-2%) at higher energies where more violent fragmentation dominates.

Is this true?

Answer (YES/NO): NO